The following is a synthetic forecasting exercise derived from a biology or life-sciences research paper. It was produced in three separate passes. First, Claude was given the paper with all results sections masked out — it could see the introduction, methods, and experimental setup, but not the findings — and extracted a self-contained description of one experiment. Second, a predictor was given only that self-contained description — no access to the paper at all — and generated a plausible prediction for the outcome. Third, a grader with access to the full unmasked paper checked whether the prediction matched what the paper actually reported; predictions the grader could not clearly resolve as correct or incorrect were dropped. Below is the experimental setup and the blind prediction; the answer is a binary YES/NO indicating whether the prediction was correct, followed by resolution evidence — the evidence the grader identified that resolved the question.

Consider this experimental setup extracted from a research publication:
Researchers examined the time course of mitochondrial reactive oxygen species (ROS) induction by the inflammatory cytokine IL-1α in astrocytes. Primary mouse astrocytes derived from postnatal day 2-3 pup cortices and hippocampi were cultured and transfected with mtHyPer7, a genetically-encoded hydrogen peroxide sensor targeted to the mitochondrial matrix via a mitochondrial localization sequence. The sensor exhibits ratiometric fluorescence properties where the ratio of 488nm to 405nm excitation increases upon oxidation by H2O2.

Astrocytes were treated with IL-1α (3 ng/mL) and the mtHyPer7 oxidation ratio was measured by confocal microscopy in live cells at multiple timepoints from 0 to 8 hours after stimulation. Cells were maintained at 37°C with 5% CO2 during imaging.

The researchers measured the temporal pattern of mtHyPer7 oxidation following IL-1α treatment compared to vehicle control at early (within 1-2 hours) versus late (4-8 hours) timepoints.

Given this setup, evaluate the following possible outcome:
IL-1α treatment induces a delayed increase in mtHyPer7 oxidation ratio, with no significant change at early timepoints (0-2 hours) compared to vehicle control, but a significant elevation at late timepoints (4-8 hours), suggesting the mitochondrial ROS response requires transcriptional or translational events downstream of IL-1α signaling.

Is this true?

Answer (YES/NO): YES